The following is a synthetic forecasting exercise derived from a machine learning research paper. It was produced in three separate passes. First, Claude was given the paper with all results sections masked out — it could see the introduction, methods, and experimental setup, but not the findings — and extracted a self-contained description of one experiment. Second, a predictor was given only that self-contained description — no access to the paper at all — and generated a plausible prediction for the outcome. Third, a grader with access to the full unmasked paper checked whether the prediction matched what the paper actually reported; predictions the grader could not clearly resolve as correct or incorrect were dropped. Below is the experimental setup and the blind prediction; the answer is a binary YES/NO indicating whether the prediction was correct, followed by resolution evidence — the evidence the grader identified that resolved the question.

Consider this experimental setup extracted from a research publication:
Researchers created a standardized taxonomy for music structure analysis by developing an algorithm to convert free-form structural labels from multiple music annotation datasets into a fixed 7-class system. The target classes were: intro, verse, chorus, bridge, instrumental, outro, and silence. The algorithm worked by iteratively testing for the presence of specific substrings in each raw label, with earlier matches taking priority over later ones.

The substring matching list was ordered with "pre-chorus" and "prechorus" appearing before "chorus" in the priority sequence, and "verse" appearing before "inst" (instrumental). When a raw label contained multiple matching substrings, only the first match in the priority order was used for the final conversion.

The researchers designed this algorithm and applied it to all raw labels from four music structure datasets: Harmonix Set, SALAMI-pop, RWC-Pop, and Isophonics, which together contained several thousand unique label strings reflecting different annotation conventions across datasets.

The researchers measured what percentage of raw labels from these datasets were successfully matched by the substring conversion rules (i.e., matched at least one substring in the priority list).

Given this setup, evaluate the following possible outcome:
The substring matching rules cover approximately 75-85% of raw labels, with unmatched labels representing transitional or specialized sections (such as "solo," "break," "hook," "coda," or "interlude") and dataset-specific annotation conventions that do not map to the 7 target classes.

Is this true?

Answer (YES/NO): NO